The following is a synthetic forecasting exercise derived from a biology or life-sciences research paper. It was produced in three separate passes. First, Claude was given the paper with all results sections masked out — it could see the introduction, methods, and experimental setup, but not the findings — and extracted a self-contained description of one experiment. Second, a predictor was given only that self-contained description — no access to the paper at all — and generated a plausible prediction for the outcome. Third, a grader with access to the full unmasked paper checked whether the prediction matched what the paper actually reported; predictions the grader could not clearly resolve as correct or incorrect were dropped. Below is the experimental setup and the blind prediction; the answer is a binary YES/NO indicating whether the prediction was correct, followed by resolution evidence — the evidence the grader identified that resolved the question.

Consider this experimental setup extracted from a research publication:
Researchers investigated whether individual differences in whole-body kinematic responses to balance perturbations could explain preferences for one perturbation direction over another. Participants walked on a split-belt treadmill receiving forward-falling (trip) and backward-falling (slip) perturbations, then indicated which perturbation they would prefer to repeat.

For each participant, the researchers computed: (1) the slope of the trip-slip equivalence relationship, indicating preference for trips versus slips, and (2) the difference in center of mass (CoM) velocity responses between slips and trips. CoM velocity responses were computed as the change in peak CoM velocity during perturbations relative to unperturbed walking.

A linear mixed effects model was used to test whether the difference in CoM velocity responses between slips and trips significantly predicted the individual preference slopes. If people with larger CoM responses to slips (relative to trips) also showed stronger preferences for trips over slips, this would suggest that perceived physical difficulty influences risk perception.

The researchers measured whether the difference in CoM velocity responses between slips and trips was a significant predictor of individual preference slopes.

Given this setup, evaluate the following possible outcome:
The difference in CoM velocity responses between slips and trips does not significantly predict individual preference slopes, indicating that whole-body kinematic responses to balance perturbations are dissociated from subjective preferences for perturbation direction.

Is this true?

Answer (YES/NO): YES